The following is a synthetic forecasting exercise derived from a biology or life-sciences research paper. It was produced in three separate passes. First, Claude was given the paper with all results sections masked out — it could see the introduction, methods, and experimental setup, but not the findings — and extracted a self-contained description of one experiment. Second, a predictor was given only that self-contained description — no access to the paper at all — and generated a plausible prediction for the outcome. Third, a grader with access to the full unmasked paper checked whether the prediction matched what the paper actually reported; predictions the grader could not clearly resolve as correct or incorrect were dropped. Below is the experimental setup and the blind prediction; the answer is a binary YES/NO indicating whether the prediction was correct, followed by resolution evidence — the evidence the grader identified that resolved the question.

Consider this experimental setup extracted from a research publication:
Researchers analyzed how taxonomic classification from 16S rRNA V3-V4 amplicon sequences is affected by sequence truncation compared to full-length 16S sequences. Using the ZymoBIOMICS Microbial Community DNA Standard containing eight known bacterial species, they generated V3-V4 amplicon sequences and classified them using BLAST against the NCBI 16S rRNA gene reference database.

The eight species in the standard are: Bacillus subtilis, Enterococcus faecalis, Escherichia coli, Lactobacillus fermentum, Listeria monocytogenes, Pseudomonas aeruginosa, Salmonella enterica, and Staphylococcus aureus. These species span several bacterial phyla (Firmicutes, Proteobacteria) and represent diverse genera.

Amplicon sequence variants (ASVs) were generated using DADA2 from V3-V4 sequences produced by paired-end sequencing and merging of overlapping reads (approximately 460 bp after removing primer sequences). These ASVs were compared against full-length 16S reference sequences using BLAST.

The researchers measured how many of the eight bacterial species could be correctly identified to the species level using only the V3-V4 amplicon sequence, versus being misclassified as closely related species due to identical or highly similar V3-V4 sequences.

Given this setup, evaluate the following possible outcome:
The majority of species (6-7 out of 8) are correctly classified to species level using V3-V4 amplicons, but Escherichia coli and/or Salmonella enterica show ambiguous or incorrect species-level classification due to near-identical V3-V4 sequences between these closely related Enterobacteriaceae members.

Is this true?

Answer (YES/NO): NO